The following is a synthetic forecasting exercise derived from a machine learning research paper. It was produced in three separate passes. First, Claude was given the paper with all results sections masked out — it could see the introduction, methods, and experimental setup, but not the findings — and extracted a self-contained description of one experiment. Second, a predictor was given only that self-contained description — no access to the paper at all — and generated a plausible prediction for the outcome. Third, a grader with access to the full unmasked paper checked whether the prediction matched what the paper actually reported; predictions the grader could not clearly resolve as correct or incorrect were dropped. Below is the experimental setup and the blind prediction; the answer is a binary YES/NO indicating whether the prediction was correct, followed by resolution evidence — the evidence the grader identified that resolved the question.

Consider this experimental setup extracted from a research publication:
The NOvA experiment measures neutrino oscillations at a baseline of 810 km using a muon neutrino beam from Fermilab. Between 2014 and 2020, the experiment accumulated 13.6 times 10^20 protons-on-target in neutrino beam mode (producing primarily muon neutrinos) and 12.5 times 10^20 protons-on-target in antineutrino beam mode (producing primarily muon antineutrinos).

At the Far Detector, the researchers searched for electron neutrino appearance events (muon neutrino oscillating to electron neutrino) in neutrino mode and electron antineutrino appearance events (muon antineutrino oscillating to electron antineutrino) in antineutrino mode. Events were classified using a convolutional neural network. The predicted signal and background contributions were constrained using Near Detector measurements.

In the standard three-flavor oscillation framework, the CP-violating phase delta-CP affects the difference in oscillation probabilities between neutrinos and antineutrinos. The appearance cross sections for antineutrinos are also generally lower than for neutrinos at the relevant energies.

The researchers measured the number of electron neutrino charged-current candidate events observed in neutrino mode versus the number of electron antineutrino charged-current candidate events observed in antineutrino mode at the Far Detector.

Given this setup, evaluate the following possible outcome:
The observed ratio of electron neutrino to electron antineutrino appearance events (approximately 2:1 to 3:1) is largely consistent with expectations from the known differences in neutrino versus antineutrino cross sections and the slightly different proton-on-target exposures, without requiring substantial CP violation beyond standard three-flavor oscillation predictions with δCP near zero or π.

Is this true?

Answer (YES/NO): YES